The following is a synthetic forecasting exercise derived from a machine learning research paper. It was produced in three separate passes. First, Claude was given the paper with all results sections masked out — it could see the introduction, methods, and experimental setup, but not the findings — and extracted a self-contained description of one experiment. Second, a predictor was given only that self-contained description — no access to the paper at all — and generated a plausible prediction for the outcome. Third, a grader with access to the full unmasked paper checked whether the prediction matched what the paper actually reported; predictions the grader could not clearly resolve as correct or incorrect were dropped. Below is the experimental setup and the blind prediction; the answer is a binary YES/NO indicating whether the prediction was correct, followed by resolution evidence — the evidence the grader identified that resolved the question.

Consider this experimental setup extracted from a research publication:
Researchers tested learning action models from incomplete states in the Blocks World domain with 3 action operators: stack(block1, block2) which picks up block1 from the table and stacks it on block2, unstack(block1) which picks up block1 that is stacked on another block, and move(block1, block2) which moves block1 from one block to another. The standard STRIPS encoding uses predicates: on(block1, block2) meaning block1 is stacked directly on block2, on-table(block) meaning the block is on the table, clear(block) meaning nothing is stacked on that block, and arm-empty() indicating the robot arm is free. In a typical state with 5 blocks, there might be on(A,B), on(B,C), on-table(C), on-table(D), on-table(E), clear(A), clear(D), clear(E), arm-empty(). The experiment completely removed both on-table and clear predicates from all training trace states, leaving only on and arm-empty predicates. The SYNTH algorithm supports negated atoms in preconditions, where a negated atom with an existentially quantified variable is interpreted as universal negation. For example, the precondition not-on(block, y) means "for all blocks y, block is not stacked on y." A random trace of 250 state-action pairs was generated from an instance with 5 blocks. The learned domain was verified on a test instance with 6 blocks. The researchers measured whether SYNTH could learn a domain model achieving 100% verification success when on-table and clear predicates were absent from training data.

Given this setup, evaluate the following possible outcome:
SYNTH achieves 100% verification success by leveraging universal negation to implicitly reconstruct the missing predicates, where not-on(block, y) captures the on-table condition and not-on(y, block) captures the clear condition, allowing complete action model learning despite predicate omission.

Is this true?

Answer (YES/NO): YES